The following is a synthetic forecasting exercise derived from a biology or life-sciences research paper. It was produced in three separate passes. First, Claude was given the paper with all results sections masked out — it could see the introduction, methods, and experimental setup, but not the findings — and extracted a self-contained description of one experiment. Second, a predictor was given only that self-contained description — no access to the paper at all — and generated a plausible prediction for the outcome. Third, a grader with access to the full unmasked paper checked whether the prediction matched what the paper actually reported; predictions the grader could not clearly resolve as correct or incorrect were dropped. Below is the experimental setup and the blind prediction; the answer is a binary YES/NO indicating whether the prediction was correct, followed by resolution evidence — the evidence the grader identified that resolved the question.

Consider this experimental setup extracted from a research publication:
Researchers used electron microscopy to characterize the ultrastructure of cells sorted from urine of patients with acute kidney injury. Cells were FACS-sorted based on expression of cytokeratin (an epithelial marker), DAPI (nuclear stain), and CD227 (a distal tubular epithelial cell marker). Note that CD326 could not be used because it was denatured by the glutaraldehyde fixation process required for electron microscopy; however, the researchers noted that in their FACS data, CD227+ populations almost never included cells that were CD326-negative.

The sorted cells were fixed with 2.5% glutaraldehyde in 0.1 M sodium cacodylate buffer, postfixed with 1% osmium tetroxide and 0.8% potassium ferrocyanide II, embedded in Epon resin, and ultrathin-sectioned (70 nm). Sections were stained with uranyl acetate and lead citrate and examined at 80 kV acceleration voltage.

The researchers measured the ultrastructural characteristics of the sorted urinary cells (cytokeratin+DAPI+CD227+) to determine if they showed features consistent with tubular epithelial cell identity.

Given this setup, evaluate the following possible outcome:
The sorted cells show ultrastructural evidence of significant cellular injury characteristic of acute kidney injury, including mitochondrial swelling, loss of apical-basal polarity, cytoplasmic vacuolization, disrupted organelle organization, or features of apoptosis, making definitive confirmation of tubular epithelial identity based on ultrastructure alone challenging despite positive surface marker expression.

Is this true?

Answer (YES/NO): YES